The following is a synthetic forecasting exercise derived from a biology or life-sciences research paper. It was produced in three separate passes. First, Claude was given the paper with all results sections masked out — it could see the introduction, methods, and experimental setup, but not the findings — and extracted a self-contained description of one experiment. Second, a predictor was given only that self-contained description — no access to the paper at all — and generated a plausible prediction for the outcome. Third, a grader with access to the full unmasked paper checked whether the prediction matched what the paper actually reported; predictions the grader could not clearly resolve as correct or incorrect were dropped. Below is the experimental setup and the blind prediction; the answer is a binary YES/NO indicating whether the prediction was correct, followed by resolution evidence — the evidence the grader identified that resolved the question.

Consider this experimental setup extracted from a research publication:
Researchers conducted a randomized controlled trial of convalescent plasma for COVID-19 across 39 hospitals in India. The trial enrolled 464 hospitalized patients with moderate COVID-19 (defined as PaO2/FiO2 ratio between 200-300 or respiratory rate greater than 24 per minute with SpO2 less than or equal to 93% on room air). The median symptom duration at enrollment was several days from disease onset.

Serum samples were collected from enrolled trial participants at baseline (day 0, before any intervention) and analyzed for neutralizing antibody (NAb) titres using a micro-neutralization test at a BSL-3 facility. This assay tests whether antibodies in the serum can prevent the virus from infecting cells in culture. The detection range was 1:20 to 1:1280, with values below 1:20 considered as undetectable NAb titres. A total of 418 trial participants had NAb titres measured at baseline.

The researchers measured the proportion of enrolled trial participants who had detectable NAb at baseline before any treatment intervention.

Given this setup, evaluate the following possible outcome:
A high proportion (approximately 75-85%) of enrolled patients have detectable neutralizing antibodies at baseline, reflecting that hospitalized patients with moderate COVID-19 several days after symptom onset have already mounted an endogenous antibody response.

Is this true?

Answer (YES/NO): YES